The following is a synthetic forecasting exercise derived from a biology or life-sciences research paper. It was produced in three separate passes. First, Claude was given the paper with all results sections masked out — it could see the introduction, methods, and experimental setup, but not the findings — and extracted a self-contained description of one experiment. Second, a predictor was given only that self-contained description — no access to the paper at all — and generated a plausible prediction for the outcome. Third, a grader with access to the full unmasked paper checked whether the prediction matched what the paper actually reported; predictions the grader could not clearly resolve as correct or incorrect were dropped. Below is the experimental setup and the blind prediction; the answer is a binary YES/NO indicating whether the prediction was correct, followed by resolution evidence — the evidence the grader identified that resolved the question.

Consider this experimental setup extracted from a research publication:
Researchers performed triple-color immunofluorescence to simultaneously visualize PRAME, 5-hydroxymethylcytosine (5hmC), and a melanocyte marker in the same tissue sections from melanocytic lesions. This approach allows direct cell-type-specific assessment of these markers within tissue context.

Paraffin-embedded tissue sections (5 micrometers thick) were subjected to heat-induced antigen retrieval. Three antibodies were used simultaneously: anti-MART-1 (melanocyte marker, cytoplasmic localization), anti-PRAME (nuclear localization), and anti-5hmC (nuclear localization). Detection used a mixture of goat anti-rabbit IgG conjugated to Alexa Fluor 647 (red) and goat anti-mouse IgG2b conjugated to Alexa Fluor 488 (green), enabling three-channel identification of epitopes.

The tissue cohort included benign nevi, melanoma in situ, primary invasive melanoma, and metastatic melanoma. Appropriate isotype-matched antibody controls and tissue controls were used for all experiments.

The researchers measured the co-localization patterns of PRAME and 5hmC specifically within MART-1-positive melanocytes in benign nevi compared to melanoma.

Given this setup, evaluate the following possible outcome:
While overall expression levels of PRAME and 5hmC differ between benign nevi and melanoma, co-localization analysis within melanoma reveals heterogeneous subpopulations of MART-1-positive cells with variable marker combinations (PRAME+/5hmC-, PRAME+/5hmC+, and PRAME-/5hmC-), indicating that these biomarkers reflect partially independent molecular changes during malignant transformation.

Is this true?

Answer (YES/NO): NO